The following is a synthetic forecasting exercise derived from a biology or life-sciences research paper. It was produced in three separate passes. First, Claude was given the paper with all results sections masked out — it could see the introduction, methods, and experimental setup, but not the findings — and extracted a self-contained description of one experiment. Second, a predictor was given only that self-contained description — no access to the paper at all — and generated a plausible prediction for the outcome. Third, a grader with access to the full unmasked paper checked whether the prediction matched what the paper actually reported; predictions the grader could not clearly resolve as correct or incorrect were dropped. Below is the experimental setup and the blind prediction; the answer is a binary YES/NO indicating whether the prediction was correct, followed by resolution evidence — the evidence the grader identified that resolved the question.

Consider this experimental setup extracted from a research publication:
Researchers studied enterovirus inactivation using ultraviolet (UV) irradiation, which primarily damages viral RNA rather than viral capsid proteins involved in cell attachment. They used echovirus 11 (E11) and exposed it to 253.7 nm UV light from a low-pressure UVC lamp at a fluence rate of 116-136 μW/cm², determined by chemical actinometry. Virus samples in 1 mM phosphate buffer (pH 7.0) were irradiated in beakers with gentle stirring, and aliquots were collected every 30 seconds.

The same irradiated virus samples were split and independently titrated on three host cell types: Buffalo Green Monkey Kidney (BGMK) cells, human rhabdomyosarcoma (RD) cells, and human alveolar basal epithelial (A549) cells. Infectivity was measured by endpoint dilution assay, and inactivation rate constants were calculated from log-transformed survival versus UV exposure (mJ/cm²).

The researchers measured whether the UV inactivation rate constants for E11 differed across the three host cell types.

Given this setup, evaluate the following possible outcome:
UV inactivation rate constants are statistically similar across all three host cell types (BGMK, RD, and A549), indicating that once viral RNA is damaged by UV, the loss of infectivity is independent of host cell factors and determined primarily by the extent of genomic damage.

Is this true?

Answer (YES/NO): YES